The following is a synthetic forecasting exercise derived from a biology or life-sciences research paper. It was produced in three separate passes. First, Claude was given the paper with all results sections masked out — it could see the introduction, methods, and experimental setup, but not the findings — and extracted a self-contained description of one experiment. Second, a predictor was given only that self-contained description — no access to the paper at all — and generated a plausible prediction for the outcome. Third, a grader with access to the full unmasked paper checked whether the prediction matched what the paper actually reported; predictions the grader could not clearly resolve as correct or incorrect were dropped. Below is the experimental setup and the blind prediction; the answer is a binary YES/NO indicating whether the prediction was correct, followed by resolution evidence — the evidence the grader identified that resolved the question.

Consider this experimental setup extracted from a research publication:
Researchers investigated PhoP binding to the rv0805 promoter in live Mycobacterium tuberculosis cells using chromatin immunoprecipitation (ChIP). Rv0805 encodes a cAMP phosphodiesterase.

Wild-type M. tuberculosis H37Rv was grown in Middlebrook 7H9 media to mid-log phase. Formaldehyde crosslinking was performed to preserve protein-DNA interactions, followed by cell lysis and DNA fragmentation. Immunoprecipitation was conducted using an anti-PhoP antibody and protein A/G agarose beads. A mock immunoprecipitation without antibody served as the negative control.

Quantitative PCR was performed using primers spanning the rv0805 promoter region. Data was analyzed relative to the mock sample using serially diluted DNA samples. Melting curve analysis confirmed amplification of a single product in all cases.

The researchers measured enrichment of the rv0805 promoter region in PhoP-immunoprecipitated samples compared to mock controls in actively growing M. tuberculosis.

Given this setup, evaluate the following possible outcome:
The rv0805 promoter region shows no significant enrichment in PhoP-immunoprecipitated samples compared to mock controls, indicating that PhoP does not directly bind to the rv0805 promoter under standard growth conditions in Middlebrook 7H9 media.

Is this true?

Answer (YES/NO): YES